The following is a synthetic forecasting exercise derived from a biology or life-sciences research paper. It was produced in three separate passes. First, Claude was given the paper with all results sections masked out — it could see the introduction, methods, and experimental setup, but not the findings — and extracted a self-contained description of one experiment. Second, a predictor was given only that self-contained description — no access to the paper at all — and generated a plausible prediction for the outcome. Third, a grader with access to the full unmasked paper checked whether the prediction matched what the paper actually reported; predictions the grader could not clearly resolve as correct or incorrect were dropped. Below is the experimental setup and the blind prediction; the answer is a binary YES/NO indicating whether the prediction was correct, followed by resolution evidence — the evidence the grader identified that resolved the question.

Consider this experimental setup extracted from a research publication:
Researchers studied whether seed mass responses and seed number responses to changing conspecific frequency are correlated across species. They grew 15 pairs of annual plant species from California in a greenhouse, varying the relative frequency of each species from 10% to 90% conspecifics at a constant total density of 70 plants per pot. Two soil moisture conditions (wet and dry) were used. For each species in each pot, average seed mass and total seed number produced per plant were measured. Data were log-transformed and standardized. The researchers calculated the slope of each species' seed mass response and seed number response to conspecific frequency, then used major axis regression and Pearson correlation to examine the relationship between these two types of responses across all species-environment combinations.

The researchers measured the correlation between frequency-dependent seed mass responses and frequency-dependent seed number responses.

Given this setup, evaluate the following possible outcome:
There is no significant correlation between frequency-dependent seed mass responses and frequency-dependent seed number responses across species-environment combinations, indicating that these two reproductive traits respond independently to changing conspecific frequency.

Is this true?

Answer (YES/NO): NO